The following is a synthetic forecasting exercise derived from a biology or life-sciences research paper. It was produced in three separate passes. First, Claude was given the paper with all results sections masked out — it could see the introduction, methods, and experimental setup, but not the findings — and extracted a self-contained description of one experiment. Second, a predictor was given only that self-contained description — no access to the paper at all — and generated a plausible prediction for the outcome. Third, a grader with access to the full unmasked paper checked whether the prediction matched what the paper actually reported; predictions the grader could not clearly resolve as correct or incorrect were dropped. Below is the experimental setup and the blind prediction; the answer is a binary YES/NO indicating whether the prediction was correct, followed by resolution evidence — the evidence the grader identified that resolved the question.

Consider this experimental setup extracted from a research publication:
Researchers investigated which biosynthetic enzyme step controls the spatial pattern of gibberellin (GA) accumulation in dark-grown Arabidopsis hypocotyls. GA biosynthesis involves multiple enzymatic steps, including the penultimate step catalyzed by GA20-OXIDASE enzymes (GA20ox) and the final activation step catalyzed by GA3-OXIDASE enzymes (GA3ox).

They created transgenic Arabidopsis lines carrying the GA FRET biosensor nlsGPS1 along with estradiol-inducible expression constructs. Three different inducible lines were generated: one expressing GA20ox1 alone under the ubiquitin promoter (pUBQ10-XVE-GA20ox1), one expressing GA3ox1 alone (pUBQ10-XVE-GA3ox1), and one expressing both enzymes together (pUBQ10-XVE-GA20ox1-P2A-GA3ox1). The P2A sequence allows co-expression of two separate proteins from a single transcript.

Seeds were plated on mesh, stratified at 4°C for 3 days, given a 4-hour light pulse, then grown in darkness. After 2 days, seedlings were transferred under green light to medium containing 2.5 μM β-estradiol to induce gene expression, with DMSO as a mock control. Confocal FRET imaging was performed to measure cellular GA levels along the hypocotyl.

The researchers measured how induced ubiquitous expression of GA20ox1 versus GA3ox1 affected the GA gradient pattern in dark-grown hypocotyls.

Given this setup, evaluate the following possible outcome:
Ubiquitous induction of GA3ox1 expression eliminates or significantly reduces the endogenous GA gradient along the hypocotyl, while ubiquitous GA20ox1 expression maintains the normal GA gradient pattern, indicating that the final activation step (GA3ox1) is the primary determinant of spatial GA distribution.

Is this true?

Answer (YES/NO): NO